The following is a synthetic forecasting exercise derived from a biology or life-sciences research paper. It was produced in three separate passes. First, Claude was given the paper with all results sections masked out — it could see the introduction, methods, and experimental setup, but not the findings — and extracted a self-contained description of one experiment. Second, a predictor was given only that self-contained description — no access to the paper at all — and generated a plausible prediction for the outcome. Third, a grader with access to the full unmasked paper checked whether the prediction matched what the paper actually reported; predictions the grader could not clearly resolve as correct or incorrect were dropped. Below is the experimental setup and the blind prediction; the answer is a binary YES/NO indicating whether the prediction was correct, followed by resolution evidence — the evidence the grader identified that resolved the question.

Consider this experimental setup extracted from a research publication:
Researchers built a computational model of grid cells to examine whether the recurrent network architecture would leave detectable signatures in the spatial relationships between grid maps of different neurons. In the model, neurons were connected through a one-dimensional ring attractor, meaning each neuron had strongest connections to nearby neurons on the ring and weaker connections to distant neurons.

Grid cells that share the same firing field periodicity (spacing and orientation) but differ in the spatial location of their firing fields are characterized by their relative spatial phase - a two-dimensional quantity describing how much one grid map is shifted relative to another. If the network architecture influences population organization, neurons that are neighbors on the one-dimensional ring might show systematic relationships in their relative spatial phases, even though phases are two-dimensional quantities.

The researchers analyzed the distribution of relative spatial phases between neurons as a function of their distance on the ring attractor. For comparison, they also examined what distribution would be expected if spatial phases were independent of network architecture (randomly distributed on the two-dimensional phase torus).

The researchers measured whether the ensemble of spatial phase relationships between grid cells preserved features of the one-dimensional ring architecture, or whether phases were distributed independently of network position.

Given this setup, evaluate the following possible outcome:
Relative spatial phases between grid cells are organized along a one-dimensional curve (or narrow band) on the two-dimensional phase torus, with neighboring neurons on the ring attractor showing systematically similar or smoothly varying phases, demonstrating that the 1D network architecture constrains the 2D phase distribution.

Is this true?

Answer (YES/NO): YES